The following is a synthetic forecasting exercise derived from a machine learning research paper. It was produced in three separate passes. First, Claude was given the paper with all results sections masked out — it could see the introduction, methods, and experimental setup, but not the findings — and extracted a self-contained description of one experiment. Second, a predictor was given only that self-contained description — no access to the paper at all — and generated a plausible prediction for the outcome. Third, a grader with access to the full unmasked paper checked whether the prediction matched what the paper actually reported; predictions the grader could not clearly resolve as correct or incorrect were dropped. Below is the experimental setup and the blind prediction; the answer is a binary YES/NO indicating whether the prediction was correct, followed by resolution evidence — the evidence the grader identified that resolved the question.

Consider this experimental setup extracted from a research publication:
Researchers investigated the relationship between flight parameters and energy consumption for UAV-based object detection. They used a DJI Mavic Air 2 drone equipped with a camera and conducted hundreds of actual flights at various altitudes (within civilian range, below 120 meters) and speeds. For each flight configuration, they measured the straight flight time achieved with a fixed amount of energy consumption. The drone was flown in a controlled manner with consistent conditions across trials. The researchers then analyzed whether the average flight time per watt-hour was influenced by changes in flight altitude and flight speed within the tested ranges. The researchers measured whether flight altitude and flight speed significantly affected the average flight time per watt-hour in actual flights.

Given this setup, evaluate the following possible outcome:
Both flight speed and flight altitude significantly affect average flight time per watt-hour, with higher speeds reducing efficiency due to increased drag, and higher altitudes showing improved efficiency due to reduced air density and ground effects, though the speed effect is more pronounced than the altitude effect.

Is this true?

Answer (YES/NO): NO